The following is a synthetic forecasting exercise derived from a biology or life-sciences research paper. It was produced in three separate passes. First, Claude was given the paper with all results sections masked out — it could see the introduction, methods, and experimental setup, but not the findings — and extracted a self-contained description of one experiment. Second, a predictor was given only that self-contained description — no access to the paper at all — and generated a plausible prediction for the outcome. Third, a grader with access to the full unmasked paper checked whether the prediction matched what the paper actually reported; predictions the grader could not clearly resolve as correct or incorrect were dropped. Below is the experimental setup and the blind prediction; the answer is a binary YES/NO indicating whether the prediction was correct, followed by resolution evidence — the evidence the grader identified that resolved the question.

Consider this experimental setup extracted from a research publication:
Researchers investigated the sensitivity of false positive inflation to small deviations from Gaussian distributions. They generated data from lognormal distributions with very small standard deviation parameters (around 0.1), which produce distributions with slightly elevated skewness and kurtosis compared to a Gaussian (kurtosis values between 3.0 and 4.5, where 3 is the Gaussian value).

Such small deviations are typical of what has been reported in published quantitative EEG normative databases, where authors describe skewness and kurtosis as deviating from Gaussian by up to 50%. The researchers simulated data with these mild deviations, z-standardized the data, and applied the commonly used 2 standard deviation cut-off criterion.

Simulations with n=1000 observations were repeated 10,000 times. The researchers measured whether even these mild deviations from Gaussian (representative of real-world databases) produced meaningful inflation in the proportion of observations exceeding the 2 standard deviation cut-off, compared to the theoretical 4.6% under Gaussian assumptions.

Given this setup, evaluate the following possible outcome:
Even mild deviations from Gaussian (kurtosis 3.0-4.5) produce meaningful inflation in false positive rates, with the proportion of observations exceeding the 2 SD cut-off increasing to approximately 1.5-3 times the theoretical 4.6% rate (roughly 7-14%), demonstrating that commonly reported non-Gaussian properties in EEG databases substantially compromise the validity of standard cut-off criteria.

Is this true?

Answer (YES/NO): NO